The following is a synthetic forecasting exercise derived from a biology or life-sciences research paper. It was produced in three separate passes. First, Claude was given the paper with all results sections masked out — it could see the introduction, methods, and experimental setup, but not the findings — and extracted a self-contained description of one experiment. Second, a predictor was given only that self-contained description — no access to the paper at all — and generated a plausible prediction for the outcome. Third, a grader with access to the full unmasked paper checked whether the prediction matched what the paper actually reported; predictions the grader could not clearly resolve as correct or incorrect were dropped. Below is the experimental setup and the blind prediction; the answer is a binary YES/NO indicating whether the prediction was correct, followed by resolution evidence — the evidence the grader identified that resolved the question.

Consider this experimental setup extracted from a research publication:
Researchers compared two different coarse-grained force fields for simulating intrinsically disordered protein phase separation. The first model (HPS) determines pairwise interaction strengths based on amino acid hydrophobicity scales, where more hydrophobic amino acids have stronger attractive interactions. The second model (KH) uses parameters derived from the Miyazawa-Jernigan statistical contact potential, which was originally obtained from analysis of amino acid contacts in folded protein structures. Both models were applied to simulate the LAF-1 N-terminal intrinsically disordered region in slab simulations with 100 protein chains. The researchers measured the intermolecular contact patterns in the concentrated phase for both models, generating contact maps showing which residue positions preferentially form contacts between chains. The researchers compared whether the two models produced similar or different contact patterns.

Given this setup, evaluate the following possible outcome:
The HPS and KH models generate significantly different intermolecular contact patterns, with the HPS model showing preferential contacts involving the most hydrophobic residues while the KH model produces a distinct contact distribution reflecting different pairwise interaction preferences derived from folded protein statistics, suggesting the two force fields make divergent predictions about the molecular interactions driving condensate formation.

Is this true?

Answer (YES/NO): NO